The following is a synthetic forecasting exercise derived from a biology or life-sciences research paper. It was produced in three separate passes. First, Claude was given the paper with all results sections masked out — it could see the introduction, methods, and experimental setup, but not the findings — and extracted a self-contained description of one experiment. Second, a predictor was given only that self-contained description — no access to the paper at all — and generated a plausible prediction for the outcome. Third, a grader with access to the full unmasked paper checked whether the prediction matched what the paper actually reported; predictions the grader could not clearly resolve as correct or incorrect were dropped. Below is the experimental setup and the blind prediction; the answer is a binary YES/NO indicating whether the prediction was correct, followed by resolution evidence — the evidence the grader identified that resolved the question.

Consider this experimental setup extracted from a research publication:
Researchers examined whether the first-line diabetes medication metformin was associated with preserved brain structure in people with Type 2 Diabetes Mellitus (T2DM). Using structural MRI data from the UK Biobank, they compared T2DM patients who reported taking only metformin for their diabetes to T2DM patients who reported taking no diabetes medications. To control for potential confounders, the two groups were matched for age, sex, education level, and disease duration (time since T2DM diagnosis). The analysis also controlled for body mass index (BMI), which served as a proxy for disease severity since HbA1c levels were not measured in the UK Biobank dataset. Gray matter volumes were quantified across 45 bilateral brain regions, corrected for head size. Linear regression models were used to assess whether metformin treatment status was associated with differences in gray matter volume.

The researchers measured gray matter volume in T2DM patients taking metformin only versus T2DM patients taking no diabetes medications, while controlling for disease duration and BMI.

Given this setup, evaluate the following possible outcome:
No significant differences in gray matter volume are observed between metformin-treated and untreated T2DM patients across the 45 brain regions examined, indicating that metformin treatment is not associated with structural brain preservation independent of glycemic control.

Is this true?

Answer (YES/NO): YES